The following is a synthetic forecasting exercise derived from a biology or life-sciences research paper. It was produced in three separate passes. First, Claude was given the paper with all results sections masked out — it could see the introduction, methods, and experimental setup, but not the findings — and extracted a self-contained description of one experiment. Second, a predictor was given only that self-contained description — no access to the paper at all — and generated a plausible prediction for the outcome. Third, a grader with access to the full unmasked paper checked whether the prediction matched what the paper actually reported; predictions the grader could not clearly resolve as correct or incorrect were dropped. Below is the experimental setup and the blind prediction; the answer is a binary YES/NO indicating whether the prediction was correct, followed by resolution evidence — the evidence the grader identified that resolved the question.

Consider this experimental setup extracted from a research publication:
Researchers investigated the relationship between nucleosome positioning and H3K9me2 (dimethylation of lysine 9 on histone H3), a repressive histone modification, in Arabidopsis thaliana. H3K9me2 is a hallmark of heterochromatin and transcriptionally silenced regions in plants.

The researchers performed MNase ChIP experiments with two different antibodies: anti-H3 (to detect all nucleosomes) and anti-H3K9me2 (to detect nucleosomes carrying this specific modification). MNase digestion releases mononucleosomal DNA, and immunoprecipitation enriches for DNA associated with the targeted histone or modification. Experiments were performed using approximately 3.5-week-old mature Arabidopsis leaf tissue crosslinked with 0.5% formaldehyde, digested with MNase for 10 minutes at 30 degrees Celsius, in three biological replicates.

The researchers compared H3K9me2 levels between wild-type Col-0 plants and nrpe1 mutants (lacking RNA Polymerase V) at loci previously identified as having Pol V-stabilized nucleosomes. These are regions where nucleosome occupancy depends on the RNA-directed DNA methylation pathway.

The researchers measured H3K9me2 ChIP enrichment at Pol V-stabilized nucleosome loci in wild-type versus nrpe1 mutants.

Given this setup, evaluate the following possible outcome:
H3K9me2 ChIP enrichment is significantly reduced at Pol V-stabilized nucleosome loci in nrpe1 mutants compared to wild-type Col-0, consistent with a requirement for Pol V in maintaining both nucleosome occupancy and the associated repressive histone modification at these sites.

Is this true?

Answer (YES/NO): YES